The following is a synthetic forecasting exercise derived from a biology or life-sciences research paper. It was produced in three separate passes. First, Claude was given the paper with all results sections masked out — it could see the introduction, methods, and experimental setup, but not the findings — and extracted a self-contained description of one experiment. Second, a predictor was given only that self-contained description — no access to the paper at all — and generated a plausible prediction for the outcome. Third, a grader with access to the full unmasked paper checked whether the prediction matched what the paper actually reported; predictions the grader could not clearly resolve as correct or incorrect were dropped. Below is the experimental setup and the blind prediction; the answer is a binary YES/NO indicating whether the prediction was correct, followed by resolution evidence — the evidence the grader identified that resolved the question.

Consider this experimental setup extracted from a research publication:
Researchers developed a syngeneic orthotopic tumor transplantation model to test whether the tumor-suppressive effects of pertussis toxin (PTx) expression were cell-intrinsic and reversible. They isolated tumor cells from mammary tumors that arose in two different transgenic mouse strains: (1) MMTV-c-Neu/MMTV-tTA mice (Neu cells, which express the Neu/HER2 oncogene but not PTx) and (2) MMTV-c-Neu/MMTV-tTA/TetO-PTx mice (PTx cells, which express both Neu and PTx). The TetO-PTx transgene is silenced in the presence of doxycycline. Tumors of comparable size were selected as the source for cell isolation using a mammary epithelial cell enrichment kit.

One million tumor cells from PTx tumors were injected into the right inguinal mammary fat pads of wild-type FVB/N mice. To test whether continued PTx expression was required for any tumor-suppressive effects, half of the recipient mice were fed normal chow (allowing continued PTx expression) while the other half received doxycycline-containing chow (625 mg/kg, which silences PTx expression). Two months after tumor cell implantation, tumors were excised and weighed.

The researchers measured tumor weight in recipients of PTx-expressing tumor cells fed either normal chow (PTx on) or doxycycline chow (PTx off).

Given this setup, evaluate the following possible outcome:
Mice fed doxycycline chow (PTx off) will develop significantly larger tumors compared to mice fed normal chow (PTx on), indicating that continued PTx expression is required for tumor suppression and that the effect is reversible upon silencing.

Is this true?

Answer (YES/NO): YES